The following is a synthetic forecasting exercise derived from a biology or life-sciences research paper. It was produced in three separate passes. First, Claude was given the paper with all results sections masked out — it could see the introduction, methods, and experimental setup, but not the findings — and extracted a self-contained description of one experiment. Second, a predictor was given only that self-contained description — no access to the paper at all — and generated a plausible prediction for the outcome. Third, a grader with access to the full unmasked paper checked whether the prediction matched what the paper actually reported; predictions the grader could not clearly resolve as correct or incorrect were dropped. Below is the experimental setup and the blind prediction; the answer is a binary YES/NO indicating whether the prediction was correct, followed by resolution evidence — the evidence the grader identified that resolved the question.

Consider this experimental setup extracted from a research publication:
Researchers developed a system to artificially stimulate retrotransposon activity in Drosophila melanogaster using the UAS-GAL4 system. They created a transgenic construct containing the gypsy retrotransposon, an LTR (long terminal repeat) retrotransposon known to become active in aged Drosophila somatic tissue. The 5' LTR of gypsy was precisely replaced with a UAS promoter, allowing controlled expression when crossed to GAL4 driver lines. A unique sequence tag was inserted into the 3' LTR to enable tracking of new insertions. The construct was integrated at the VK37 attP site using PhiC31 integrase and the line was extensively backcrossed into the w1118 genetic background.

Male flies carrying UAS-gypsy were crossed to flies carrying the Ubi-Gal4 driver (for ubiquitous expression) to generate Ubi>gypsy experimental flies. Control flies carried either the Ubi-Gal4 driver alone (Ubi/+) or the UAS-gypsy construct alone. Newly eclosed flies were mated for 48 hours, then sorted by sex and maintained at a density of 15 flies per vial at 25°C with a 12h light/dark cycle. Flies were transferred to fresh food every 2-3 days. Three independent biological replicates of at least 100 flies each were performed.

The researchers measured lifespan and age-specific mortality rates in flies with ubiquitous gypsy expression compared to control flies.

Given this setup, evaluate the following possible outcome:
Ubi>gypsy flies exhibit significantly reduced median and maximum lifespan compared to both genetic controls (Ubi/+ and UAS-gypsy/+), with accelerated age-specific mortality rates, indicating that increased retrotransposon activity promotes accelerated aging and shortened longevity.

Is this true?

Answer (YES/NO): YES